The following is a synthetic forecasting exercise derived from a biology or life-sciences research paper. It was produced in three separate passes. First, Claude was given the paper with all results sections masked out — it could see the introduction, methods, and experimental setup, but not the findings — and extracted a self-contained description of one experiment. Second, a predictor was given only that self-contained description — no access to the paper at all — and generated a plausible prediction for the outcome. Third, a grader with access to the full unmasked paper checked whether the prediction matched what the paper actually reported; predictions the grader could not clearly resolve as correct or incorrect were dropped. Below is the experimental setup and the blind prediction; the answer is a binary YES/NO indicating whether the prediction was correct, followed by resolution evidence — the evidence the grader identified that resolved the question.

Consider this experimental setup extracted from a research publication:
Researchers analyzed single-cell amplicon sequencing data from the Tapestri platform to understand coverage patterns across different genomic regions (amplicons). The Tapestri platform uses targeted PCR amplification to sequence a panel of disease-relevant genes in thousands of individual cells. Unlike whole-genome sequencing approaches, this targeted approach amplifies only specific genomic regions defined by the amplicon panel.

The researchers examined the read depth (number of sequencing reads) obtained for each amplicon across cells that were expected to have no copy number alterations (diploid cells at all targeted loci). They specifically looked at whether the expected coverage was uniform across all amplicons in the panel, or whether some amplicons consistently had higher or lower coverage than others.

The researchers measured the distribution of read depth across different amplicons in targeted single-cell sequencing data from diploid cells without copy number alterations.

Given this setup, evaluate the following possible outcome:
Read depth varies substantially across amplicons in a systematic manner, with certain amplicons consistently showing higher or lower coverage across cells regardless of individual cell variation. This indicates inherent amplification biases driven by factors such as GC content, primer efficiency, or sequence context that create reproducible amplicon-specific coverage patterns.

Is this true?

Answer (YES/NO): YES